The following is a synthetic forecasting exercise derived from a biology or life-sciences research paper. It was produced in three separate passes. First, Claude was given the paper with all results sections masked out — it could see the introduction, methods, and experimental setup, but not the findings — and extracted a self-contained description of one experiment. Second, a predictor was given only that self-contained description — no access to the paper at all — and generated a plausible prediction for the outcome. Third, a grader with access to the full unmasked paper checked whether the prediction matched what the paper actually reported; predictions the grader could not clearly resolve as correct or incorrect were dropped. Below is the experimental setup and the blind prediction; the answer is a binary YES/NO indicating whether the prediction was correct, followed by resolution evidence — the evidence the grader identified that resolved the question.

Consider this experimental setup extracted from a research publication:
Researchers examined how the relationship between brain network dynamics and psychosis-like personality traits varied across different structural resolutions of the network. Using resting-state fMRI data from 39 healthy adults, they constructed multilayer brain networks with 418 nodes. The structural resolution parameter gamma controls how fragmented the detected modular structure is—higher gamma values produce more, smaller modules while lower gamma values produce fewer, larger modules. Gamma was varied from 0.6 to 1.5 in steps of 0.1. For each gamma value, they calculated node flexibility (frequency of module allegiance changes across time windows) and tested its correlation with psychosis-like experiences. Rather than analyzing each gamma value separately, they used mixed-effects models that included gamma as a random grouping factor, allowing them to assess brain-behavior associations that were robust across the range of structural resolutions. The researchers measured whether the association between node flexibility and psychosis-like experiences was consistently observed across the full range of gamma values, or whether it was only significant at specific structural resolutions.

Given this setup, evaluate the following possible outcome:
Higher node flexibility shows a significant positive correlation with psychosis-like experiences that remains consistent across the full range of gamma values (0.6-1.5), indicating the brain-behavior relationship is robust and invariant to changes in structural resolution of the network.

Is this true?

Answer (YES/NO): YES